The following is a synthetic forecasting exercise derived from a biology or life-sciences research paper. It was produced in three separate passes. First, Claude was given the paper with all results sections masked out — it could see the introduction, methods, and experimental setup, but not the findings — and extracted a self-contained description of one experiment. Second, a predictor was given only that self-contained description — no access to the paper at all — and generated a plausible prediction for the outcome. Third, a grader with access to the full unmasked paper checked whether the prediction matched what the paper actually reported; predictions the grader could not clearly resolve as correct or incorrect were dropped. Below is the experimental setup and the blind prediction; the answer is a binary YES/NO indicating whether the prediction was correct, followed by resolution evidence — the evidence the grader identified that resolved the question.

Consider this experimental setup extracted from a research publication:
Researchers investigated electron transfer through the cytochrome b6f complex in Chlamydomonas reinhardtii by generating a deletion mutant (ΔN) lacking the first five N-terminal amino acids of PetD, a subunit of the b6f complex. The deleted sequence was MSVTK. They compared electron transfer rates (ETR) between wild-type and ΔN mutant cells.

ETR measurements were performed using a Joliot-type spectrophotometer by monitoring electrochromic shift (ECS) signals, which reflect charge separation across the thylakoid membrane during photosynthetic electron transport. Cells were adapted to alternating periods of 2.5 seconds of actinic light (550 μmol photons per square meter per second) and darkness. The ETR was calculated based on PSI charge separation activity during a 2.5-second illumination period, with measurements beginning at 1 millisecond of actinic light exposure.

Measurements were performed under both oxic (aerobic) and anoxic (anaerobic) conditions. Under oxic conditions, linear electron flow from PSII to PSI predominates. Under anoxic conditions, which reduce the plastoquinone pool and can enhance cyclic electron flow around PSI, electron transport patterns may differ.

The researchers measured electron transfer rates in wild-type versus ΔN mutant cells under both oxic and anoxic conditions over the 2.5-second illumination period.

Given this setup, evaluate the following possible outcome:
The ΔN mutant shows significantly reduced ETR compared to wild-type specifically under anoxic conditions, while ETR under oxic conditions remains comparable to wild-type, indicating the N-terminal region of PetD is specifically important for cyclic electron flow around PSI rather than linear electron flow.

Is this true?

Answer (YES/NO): NO